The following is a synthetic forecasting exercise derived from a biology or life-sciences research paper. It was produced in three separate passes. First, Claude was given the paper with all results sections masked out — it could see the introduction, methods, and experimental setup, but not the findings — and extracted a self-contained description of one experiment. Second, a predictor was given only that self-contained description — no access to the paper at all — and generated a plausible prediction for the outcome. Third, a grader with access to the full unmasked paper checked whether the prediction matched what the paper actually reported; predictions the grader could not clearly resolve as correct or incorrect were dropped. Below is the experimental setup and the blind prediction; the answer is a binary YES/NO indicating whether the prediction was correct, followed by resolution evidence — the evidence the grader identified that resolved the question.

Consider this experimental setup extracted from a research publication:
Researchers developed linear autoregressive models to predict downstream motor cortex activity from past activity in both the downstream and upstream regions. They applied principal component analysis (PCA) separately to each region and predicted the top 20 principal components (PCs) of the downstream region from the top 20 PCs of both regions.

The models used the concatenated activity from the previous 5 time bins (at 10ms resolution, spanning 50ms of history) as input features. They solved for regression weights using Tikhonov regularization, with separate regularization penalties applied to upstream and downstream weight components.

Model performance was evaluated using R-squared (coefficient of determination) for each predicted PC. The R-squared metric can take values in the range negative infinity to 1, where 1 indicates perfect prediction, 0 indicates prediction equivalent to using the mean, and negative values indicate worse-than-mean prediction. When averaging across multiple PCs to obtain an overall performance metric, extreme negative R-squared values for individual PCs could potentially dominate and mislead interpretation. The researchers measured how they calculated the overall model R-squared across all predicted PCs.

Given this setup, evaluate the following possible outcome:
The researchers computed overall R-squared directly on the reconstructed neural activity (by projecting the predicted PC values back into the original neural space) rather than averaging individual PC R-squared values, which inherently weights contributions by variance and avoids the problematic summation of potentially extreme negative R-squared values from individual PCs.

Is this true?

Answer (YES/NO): NO